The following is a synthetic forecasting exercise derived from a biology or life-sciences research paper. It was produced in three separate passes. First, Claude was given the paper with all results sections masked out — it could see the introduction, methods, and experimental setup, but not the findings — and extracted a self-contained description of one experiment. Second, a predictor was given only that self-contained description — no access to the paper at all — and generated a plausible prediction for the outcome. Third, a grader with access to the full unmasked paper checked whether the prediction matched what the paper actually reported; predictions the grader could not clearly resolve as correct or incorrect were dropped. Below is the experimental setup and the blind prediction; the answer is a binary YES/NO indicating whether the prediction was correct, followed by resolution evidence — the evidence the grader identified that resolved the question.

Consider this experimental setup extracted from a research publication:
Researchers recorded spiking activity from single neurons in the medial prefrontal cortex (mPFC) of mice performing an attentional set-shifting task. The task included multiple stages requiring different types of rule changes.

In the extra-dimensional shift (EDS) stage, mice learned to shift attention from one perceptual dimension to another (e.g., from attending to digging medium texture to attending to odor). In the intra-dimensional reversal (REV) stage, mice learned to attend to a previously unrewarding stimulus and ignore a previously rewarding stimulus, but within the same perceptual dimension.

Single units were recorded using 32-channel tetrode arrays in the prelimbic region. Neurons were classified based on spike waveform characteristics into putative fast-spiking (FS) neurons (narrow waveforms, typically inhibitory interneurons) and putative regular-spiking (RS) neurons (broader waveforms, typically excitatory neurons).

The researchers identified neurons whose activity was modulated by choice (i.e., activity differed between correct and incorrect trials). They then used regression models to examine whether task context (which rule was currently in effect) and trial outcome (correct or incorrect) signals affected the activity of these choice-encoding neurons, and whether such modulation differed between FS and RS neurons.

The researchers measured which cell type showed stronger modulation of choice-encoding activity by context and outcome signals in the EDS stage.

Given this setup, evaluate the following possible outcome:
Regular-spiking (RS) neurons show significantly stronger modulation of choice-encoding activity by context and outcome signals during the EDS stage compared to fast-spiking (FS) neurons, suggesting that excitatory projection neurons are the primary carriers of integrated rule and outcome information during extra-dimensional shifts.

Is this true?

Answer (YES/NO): NO